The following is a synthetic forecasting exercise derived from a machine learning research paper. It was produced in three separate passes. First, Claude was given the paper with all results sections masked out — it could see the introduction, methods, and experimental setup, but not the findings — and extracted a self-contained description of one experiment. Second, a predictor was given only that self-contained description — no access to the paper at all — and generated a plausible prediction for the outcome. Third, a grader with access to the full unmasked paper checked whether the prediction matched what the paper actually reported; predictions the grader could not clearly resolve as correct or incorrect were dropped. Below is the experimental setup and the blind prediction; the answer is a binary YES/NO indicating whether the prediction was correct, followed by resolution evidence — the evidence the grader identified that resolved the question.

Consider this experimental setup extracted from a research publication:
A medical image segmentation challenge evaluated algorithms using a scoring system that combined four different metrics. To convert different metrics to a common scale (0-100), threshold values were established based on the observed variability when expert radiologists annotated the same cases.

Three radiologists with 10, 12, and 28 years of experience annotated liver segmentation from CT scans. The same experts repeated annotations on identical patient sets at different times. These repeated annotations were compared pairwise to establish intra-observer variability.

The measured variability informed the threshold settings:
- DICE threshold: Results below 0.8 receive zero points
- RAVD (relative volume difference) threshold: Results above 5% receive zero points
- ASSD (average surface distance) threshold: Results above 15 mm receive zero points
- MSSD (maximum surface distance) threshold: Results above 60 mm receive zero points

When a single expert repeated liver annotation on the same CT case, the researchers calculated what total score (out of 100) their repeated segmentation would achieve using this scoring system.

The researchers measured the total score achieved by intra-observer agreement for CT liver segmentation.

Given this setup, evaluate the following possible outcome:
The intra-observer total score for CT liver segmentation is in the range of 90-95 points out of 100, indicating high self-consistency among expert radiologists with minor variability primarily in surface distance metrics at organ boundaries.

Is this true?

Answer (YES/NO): NO